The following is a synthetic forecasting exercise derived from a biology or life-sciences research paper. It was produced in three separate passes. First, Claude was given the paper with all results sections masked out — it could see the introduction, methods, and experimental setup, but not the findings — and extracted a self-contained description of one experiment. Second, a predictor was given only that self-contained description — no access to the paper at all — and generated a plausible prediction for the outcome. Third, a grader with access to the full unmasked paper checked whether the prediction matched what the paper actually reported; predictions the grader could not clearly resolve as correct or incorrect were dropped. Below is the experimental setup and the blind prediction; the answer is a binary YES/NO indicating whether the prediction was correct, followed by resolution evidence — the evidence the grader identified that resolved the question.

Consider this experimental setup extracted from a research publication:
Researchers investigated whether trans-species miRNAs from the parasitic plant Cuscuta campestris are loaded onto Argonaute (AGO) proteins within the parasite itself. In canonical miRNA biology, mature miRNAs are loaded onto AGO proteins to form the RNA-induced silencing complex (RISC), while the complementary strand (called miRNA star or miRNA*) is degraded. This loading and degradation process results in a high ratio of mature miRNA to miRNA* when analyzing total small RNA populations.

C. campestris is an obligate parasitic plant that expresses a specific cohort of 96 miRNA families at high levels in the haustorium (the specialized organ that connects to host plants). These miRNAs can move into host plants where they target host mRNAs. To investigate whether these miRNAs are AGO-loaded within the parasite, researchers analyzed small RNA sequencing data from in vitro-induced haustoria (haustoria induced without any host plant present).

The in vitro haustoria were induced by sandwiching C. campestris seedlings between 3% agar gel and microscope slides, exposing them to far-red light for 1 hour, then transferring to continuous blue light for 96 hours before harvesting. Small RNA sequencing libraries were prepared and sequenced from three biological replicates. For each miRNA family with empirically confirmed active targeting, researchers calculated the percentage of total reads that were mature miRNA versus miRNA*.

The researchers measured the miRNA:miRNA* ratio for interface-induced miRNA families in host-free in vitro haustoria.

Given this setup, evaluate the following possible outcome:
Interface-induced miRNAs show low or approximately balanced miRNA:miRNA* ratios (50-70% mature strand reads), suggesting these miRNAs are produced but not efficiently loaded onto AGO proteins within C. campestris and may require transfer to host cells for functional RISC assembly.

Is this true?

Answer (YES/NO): YES